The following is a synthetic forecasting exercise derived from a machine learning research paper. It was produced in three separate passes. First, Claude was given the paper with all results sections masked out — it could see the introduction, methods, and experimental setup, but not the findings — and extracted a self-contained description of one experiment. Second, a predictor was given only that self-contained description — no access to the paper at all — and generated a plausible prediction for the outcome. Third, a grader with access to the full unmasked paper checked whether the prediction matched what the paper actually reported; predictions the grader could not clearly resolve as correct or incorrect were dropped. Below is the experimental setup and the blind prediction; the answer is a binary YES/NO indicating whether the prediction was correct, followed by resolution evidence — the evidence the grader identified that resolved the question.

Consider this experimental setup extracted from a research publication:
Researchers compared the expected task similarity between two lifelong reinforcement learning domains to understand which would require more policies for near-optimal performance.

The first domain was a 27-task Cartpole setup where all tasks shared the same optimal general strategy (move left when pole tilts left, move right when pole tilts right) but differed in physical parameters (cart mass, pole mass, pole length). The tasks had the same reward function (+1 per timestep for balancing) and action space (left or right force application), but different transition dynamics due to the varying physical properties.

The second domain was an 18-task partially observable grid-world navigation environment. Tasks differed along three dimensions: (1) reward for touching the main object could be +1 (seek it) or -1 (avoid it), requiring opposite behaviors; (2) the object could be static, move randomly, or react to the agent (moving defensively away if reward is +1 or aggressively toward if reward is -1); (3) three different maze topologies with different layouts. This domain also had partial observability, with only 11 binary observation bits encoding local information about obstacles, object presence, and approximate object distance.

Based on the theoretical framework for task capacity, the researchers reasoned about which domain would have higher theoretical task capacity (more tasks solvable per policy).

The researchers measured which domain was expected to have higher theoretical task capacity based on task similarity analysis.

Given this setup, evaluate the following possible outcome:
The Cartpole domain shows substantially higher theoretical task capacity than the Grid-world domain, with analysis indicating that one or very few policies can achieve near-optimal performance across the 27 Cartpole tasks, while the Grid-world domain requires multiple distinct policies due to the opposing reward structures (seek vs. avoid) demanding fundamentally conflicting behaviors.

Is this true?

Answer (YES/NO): NO